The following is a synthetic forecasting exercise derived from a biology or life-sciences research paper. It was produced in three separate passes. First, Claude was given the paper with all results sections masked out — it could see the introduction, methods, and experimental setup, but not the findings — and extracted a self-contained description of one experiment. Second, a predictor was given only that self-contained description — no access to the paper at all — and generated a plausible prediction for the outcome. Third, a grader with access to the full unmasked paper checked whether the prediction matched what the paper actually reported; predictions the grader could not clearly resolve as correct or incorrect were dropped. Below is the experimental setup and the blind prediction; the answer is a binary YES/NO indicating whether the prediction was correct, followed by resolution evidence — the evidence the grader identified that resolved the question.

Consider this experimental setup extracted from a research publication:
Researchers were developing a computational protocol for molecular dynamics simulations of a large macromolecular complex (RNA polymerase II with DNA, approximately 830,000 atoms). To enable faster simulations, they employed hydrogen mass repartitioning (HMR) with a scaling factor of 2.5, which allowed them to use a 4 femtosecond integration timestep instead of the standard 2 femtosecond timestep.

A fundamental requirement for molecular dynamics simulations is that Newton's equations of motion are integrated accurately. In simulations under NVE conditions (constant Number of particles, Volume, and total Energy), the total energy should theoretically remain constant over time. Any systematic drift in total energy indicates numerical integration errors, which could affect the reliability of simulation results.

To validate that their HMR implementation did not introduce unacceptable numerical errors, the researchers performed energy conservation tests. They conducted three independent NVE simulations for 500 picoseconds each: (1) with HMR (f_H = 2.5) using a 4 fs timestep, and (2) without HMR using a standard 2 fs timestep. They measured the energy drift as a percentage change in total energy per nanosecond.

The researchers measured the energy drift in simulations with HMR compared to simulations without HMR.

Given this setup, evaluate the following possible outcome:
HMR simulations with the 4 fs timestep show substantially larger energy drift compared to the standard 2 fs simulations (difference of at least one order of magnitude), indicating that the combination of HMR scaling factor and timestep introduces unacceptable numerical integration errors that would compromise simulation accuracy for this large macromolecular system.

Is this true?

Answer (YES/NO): NO